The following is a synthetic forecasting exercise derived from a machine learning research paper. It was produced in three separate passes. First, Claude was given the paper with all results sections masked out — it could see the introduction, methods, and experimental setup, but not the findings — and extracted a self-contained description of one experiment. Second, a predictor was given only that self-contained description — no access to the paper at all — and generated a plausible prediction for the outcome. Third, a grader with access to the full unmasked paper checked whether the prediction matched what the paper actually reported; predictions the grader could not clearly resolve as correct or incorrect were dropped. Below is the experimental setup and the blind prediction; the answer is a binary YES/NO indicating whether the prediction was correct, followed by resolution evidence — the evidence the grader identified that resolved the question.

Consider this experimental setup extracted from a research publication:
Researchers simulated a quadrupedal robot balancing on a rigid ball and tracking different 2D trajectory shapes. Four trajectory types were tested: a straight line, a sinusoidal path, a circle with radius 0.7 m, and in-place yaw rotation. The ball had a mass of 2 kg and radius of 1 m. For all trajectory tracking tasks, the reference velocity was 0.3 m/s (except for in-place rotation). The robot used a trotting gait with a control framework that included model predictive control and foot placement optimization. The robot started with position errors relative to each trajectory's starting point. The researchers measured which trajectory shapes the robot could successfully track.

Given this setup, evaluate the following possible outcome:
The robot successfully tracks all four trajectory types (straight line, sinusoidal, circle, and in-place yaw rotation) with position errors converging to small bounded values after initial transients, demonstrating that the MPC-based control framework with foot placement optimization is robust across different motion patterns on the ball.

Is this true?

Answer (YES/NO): YES